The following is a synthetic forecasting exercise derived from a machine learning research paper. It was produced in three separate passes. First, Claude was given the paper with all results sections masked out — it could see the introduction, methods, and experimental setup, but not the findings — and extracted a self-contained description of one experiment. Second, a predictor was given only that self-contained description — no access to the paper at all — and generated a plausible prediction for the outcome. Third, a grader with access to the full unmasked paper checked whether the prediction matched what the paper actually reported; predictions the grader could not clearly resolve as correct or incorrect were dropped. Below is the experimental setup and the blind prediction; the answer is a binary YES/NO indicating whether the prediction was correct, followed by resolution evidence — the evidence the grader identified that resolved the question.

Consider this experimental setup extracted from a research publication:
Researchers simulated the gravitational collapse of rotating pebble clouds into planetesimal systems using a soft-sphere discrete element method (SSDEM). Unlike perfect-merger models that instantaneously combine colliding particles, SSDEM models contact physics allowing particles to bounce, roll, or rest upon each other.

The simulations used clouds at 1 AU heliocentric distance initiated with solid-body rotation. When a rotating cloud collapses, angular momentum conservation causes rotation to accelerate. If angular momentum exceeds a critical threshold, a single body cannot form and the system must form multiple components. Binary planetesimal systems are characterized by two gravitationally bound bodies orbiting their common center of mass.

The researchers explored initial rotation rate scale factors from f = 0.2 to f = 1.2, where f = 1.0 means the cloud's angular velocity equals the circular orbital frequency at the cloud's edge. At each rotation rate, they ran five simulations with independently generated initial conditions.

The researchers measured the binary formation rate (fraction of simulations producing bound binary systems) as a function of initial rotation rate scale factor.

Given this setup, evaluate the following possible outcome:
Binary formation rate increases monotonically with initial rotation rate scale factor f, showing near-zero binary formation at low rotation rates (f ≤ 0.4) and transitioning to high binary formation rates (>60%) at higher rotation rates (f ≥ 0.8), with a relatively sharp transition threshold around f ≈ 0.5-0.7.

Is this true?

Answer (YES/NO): NO